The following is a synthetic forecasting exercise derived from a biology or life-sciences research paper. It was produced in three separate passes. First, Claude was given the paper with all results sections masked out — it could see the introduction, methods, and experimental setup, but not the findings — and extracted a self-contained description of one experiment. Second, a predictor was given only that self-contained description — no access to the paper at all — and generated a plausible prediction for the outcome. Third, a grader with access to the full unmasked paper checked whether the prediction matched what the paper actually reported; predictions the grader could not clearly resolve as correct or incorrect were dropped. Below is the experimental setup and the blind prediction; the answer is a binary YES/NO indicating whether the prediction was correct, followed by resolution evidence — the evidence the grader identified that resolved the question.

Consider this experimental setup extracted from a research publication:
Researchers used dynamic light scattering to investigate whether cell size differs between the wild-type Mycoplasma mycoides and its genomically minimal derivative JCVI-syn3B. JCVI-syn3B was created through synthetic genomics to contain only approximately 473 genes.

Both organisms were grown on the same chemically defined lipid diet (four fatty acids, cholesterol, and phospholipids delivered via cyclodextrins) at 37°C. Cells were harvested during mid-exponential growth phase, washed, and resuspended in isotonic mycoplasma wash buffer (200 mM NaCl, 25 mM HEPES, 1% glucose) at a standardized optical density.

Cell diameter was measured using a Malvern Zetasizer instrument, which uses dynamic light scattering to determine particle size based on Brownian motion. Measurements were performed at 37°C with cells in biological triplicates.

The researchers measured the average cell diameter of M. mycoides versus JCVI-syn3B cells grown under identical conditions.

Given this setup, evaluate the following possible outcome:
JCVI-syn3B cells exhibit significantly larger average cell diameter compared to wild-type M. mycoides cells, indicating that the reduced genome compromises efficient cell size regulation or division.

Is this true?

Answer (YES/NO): NO